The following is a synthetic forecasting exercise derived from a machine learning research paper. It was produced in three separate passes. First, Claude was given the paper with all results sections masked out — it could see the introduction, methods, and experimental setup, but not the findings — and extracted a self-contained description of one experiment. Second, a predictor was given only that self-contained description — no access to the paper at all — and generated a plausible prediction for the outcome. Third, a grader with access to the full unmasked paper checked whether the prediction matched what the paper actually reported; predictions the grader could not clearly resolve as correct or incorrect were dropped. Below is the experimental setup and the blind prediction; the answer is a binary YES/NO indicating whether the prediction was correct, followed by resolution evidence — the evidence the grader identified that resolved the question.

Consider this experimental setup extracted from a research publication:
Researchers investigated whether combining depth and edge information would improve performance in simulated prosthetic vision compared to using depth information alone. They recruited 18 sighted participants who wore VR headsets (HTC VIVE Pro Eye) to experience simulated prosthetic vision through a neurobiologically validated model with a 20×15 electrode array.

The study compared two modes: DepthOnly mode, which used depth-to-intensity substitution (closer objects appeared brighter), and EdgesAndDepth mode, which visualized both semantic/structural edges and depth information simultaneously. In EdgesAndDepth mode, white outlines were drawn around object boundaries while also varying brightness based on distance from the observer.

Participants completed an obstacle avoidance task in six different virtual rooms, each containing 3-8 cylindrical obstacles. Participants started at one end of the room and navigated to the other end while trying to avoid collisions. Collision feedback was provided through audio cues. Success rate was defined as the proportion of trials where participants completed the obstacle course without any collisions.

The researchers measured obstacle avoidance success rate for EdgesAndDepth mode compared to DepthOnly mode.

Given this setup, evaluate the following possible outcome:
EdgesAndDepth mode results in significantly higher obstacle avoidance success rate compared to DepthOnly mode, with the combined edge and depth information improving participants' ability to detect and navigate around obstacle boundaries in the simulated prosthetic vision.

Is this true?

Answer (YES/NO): NO